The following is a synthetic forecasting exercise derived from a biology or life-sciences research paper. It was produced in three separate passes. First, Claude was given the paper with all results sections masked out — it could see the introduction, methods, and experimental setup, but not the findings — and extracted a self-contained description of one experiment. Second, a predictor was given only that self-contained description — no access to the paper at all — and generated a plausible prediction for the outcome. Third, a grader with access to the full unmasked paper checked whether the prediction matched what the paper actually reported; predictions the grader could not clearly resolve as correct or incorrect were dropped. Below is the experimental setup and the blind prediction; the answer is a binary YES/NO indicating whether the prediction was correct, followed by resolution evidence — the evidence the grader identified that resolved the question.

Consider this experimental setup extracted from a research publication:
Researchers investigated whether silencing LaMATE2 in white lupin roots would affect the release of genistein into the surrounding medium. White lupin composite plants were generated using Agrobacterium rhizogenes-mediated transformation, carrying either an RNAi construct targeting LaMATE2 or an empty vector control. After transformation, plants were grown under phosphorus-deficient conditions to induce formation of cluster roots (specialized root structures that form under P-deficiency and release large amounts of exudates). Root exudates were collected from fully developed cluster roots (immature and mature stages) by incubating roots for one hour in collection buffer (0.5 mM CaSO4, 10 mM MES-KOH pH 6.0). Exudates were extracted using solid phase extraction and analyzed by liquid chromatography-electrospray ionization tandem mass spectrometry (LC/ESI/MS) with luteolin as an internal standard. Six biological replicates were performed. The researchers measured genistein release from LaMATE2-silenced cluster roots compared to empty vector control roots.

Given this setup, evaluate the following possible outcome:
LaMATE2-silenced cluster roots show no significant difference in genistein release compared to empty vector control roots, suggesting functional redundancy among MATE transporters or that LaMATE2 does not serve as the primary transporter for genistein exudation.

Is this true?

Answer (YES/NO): NO